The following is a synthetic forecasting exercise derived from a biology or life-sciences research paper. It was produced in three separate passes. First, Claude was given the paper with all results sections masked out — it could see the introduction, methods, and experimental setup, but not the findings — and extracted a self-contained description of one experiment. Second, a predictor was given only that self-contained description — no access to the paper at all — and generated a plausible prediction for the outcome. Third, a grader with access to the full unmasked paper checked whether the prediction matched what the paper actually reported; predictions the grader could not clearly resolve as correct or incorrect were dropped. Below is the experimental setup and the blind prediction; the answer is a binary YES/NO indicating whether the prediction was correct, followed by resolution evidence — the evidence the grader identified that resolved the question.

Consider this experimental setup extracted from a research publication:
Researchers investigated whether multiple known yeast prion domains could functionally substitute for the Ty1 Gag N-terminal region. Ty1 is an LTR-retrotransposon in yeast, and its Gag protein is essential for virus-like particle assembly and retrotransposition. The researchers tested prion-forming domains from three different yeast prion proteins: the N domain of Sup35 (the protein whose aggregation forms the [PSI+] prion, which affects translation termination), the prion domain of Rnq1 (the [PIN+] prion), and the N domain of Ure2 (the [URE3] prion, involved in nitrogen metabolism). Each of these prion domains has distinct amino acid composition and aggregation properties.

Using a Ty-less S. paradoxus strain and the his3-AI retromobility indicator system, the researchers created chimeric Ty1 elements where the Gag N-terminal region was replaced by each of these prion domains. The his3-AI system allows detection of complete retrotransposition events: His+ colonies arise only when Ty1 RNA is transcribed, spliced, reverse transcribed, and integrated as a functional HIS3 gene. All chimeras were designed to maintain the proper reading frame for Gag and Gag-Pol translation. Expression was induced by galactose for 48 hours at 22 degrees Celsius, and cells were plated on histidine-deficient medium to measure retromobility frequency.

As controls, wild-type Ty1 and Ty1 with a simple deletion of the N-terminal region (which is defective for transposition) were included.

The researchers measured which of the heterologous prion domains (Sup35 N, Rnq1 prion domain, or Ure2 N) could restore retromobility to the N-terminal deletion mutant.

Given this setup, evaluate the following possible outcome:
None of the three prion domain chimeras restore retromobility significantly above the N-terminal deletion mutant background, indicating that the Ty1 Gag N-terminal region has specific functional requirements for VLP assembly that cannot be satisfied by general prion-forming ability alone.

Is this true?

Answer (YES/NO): NO